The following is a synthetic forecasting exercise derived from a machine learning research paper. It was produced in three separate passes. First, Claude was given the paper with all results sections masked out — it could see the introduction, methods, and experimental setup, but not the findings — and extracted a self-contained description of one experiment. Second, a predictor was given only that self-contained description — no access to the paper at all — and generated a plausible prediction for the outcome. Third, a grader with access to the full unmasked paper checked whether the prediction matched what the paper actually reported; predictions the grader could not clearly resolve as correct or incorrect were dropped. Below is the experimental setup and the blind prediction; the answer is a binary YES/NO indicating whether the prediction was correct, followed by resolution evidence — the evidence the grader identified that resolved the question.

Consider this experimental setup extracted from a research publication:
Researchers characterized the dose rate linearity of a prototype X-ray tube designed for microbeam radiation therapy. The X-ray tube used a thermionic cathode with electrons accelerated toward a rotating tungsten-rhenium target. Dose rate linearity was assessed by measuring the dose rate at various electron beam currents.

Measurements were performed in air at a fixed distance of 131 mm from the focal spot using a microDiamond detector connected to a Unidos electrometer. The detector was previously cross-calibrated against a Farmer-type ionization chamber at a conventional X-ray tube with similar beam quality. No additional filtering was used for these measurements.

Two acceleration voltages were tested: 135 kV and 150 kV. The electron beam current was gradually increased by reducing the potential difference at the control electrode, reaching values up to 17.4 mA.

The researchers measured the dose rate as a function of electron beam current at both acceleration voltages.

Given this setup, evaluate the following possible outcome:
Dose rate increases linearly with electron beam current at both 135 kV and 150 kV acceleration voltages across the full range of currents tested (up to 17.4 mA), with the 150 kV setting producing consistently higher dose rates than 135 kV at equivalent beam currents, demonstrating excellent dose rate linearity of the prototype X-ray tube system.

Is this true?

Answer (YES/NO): NO